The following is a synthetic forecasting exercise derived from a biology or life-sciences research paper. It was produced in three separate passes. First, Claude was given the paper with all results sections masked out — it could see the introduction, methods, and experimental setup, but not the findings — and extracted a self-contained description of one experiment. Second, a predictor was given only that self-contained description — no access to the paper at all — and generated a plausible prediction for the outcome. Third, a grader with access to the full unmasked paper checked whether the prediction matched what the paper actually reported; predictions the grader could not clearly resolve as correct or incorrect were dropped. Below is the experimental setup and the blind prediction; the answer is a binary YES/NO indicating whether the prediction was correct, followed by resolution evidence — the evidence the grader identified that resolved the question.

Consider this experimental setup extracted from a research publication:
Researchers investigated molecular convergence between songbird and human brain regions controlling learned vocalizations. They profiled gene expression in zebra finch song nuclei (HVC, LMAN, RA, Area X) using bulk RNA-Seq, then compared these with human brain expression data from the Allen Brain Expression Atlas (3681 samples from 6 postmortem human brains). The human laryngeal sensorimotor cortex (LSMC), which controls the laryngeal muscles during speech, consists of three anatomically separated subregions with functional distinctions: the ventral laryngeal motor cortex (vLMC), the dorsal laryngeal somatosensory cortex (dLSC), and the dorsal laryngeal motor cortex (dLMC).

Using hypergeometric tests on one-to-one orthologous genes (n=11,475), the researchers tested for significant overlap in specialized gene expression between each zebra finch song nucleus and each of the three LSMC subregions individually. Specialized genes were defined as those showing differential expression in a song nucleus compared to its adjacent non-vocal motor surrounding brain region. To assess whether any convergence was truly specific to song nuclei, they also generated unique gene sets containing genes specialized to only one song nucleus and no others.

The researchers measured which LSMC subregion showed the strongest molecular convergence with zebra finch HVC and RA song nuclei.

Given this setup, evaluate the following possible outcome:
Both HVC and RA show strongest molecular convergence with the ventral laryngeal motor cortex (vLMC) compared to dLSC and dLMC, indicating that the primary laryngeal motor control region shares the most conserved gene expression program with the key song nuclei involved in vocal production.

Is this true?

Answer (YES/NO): NO